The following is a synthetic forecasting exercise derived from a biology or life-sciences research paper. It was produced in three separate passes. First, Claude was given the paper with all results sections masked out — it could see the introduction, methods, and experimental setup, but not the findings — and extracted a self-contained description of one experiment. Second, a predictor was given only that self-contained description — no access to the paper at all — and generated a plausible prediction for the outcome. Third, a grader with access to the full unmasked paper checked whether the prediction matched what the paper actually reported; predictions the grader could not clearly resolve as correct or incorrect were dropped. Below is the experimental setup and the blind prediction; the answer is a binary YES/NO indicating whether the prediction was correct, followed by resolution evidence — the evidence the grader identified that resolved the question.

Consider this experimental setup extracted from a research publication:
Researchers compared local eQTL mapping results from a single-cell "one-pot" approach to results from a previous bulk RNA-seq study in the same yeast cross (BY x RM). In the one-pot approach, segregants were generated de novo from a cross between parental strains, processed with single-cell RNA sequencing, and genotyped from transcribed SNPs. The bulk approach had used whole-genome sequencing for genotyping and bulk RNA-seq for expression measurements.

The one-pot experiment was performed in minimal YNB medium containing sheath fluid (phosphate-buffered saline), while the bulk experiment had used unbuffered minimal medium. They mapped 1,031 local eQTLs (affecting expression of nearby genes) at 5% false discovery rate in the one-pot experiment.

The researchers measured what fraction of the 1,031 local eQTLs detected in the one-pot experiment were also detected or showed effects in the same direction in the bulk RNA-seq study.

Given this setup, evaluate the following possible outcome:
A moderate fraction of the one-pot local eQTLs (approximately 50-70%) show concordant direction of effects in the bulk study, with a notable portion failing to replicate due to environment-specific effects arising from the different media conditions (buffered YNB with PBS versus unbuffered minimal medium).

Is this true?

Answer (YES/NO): NO